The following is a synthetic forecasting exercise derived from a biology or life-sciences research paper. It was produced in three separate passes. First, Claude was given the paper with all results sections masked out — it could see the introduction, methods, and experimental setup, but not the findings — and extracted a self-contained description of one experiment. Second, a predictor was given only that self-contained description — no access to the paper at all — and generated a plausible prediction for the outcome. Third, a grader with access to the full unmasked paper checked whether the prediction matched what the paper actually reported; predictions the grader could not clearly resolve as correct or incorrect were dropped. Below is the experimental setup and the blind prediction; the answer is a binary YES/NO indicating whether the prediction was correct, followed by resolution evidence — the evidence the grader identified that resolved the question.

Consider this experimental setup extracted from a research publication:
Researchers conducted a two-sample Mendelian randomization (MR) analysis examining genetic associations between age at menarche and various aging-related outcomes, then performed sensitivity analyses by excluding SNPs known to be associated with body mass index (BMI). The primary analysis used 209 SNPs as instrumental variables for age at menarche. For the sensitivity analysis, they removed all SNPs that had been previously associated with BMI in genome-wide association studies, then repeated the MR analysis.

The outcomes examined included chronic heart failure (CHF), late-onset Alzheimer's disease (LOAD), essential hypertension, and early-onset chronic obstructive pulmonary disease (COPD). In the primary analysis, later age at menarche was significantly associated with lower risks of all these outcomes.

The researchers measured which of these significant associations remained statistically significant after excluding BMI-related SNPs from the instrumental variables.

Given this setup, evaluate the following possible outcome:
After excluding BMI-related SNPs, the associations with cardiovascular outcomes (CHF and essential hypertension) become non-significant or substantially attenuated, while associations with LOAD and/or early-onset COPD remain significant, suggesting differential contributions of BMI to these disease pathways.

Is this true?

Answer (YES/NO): NO